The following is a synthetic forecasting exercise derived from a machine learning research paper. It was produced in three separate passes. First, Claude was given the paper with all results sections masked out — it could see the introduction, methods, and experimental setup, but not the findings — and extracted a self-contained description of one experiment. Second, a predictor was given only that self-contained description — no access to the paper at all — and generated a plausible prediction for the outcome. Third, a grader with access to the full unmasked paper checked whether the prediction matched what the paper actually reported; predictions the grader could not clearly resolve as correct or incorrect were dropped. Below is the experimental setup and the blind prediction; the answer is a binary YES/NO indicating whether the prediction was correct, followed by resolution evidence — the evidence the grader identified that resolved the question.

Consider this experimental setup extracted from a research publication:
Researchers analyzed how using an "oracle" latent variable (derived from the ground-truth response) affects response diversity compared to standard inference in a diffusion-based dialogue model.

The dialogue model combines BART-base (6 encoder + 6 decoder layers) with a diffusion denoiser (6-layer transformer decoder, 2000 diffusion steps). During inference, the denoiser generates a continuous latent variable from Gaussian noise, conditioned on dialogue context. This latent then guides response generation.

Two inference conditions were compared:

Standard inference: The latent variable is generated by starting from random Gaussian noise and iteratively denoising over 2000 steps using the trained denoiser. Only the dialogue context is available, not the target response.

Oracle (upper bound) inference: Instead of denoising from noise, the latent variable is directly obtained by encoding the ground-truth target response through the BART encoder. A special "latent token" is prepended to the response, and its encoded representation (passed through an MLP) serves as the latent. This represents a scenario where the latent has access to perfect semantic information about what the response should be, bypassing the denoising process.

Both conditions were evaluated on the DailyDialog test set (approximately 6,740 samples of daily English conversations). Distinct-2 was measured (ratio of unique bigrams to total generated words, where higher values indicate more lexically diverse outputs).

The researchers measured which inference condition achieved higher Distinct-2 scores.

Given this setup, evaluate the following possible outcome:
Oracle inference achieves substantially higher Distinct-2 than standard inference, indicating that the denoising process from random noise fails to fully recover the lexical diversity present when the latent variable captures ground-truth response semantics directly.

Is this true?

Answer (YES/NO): NO